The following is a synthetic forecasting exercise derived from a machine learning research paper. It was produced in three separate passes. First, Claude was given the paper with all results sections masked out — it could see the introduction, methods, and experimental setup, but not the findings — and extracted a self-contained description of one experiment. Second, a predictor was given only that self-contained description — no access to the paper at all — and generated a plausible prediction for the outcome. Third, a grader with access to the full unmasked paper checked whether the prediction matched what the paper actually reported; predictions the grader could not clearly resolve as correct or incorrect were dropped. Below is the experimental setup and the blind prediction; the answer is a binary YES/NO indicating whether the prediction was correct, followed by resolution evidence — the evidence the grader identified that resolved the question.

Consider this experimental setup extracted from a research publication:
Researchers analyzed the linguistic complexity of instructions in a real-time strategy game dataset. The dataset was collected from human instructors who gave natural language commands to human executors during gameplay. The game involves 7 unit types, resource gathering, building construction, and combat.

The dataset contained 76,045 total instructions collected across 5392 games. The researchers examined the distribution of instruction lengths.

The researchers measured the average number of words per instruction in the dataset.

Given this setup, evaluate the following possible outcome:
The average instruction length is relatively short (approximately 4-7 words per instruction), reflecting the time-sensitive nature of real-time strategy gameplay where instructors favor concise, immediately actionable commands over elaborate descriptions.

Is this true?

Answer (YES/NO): NO